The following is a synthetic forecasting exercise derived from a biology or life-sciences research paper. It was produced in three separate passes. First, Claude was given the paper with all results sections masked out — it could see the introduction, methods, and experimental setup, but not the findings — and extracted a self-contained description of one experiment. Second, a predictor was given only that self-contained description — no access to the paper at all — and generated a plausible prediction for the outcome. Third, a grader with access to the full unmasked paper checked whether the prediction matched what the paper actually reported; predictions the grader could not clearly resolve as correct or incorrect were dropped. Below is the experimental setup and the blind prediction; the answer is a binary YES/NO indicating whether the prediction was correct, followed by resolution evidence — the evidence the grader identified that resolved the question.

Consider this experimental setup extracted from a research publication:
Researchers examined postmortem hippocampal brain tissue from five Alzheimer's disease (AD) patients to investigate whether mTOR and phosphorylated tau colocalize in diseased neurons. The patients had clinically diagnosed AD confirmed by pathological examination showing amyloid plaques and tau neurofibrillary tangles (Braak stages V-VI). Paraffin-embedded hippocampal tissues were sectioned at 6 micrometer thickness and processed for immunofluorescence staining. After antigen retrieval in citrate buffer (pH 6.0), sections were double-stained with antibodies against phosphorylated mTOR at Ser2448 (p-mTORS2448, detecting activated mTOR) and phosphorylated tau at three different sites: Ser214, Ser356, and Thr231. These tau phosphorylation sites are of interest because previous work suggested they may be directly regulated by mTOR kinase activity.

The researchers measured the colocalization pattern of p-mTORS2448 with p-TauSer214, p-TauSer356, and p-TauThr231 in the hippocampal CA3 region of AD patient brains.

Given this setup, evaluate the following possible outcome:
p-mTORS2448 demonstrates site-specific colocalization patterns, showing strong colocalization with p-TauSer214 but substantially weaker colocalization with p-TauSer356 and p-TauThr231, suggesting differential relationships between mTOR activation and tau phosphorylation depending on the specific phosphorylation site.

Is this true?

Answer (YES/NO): NO